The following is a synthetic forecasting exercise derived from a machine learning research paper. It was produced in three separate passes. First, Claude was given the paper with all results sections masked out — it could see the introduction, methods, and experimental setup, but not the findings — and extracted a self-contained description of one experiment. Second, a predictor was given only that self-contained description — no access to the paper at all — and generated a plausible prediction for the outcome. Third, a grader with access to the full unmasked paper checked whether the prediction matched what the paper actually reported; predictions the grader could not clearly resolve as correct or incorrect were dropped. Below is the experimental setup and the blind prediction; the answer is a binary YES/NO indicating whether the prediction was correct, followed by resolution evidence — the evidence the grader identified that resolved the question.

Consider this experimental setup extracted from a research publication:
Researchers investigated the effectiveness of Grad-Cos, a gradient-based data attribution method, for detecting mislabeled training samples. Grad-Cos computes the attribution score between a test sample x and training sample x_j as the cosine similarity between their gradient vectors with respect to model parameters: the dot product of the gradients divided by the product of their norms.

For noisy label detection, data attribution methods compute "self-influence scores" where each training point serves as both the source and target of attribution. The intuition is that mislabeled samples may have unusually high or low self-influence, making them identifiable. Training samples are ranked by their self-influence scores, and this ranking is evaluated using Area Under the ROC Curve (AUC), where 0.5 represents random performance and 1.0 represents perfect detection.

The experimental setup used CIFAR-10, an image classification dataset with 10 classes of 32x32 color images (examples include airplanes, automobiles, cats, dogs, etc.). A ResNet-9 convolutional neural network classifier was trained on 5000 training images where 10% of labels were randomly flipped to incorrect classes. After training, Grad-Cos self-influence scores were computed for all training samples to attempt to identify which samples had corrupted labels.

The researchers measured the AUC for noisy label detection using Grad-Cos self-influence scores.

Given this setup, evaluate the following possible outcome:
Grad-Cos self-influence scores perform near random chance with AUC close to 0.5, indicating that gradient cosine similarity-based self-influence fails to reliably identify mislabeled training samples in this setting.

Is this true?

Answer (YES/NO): YES